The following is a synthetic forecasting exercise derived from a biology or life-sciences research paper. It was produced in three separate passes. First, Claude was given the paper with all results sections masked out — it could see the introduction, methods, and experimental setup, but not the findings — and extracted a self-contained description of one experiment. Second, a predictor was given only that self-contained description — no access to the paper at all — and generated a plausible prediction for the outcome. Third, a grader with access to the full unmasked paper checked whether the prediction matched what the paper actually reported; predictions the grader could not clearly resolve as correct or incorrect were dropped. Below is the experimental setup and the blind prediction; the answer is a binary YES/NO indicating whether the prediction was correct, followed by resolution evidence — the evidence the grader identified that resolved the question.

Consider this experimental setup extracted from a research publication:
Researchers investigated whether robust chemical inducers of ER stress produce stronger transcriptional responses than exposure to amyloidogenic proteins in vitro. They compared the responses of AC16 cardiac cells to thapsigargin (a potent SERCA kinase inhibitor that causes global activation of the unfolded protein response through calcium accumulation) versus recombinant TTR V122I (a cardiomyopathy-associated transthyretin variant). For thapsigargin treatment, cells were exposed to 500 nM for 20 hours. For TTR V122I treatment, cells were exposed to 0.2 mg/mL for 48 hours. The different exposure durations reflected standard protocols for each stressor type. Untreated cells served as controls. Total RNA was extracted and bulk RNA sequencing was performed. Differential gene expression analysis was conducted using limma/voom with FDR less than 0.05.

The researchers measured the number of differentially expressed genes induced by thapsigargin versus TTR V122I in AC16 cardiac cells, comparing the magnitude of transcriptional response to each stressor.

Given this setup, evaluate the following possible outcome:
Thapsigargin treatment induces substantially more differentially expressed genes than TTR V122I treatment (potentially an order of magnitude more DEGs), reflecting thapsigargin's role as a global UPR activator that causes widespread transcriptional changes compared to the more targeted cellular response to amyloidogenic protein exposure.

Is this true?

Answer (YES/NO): YES